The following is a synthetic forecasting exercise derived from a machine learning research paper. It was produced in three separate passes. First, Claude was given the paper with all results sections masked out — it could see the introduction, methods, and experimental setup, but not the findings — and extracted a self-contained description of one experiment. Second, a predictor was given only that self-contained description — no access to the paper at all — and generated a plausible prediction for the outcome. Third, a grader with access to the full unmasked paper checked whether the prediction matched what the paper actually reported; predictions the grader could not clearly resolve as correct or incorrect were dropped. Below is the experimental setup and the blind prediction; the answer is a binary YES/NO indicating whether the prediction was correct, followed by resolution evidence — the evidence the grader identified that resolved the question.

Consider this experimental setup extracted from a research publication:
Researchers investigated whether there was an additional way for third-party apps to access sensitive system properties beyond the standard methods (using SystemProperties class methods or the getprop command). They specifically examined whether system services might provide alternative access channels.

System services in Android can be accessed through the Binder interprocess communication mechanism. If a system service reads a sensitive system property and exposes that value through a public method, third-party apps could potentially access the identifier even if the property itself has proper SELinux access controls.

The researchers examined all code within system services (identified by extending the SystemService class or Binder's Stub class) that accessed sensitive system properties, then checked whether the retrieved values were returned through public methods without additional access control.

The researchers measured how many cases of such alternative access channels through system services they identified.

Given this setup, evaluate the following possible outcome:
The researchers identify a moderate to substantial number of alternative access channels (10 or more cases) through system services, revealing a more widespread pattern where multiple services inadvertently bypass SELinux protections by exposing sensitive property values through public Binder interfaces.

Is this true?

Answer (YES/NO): NO